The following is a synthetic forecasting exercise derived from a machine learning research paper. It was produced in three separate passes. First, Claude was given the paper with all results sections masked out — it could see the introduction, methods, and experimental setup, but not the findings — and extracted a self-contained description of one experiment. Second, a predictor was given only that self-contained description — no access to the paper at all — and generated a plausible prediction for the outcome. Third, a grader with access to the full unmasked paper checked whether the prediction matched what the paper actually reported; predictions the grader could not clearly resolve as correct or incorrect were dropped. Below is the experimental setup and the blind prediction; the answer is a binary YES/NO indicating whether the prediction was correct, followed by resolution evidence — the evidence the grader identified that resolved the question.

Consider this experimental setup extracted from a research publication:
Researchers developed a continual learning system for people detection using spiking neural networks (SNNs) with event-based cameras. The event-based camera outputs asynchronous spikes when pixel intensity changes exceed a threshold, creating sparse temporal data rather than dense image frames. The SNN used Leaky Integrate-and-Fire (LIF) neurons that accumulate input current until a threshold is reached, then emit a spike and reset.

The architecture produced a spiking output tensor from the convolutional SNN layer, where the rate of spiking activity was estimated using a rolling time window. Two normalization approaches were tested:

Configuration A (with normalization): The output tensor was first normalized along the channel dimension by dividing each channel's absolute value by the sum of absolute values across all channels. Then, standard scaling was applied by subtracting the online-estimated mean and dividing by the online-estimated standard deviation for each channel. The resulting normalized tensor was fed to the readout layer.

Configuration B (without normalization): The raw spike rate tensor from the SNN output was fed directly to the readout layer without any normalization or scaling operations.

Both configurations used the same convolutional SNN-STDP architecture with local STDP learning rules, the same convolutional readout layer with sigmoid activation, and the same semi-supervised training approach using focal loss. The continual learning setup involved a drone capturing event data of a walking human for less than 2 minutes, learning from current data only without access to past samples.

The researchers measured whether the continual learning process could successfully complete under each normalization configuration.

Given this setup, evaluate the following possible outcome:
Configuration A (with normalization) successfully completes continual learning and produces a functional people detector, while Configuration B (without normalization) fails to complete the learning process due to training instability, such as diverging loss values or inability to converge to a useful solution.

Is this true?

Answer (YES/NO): YES